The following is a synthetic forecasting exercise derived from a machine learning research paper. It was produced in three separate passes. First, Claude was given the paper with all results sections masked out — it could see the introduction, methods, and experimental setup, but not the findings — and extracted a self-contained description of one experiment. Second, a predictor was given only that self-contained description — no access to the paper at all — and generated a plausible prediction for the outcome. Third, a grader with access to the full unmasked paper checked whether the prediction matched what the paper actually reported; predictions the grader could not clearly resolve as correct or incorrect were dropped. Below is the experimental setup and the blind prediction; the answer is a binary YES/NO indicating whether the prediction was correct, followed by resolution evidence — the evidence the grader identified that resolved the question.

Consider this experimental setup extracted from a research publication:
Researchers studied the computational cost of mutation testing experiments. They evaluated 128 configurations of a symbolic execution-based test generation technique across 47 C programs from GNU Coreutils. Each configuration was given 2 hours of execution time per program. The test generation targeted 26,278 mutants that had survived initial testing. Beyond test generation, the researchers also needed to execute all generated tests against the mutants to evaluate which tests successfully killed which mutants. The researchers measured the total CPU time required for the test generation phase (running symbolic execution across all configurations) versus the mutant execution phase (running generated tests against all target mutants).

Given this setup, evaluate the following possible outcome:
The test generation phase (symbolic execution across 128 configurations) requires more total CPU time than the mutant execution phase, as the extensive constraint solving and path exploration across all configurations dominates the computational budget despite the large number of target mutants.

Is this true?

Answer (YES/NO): NO